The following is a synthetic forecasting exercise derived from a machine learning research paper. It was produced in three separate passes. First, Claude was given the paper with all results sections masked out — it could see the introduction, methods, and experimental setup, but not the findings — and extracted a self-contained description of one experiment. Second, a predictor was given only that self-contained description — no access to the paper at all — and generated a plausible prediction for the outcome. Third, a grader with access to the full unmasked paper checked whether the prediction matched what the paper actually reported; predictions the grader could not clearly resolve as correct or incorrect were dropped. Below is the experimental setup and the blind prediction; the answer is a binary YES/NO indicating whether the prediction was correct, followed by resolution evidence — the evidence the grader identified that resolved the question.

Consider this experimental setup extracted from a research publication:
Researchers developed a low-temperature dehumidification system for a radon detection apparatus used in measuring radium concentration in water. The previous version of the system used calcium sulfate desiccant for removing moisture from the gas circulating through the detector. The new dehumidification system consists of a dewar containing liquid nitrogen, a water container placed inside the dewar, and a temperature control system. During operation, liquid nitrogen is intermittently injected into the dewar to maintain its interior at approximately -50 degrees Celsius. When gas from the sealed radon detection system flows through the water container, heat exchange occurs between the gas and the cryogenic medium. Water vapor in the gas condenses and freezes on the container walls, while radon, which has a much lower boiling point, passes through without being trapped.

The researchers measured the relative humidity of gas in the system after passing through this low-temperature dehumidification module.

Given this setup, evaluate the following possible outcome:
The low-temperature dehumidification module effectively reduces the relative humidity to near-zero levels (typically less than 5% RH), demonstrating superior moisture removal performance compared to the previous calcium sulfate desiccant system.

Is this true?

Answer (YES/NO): NO